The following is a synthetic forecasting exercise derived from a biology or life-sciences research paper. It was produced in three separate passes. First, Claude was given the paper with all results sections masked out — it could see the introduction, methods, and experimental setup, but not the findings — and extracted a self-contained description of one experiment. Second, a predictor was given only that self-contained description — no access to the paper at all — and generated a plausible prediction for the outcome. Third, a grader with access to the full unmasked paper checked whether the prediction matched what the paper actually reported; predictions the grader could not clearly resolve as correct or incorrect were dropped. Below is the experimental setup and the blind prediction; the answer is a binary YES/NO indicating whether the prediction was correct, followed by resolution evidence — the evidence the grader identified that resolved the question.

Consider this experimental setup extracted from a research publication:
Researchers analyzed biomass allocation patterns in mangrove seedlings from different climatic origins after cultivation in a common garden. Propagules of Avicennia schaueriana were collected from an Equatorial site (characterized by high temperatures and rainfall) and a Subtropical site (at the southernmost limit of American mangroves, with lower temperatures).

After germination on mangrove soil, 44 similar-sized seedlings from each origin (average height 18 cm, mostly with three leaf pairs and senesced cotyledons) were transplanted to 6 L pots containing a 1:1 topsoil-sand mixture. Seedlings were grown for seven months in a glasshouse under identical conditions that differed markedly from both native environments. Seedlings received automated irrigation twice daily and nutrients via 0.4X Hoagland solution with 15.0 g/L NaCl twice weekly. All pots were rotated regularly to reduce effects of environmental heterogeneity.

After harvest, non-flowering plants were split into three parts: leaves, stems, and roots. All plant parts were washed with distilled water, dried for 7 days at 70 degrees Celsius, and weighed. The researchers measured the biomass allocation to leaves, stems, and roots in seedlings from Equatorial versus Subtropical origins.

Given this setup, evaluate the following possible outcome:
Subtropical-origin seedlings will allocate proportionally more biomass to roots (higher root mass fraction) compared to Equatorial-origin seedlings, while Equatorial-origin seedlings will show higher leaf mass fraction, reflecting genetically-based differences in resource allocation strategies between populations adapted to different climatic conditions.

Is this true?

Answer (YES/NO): NO